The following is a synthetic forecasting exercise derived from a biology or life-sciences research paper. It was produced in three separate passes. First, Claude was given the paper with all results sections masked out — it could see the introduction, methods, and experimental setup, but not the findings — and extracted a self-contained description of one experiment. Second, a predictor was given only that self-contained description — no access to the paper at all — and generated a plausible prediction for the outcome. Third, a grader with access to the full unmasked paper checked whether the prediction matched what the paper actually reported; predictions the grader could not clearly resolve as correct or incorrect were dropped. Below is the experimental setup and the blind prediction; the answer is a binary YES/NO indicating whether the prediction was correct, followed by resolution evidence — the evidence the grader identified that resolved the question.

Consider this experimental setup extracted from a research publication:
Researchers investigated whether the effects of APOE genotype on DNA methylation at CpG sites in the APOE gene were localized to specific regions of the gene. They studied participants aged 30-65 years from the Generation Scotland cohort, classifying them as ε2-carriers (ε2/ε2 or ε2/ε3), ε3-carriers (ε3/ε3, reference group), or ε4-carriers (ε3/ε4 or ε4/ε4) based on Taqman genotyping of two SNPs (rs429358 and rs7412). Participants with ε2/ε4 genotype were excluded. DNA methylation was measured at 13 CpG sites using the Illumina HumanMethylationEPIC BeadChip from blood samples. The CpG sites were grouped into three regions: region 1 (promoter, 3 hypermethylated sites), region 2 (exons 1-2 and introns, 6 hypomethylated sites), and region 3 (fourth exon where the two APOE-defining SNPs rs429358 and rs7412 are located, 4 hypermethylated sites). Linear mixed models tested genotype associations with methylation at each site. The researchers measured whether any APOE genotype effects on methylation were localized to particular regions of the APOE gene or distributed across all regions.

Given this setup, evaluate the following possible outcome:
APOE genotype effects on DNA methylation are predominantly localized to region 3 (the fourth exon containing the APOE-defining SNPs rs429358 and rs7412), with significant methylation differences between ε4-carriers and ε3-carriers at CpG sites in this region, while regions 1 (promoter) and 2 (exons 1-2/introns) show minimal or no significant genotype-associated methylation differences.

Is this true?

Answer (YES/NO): NO